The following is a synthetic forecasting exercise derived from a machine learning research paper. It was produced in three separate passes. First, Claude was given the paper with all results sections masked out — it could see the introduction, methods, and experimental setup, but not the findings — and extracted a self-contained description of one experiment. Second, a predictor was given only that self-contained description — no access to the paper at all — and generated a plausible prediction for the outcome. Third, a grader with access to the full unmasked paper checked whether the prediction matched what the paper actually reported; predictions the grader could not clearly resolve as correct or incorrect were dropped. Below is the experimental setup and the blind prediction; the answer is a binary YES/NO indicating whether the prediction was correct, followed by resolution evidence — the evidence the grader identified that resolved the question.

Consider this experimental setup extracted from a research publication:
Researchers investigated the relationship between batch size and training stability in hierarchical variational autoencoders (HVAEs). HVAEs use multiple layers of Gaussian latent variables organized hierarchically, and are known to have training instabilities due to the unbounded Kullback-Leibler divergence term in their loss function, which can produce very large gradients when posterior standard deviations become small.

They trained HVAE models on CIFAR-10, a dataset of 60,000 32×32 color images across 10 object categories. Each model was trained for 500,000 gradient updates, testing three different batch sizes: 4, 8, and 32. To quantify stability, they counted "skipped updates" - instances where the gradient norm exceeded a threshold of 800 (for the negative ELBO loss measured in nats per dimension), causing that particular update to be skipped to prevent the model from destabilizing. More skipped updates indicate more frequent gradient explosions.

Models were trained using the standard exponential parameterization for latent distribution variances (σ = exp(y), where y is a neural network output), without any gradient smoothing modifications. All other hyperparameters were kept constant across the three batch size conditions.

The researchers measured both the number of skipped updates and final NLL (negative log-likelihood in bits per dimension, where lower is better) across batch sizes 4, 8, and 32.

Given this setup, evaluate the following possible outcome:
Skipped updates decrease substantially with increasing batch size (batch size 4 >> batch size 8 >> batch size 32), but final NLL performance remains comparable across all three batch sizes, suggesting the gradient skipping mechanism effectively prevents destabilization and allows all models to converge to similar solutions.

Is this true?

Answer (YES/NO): NO